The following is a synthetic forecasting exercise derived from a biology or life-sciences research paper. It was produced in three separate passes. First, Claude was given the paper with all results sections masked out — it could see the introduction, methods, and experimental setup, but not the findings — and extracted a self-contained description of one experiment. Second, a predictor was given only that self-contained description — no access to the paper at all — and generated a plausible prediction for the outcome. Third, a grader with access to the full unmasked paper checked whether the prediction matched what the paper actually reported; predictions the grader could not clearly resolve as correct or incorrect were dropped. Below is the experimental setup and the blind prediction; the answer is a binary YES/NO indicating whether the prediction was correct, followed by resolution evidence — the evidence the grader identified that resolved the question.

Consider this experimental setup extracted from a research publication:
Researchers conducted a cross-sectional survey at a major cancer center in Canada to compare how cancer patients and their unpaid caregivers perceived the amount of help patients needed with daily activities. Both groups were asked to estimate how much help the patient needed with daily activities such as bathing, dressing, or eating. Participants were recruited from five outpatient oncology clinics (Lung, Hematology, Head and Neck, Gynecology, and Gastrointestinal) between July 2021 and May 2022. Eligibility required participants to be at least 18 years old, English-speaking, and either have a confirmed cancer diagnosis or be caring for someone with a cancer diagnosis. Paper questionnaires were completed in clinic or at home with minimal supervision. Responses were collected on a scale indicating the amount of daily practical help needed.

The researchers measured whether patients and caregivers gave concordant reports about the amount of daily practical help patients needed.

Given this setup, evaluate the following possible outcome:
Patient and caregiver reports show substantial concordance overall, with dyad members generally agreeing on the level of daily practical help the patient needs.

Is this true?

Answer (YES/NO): NO